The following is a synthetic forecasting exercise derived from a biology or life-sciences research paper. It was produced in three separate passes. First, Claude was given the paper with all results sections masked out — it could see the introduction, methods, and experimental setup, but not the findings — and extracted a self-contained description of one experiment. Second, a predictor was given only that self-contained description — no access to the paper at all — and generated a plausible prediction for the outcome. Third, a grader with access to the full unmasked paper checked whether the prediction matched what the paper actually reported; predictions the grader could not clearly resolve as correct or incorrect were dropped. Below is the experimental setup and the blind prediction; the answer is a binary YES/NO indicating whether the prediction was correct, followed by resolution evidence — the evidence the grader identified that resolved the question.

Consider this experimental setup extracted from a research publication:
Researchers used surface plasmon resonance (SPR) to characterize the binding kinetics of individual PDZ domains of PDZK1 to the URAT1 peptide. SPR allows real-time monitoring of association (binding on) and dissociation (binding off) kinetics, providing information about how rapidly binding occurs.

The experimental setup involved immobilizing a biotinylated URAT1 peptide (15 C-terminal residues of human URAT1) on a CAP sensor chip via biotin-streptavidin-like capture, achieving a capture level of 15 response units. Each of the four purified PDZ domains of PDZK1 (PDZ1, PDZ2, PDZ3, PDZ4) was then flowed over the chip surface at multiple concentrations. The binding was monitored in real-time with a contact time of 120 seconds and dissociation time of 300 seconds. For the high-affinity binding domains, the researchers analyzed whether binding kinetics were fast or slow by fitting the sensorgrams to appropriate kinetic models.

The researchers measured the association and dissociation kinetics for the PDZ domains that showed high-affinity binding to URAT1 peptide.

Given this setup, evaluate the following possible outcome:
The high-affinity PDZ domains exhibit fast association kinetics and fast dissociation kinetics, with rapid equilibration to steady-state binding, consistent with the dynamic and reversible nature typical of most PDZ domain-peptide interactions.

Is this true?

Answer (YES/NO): YES